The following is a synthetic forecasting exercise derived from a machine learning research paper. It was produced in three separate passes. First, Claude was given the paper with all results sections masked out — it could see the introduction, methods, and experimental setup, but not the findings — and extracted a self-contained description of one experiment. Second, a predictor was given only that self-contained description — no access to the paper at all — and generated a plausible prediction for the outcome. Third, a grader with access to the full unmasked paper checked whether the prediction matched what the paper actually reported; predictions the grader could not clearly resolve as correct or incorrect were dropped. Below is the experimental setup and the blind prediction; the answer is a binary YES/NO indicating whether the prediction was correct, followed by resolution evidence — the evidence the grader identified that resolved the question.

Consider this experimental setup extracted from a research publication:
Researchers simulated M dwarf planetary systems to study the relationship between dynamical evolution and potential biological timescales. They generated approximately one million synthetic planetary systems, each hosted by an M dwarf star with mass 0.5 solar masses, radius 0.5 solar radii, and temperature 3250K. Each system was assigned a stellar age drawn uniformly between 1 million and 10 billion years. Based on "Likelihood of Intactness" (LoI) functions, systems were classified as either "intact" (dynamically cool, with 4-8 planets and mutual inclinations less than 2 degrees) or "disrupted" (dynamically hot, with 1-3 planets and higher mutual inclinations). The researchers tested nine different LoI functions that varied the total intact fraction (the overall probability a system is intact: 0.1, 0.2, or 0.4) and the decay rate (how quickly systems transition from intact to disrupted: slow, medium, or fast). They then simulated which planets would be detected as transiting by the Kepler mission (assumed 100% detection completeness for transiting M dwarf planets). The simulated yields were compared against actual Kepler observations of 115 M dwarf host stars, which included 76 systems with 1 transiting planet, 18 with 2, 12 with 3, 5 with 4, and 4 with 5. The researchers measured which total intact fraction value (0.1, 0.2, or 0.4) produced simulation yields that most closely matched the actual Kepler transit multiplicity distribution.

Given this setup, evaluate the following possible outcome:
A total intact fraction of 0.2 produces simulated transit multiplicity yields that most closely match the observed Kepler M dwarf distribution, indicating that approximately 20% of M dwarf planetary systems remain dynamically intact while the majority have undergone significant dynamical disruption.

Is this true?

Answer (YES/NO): NO